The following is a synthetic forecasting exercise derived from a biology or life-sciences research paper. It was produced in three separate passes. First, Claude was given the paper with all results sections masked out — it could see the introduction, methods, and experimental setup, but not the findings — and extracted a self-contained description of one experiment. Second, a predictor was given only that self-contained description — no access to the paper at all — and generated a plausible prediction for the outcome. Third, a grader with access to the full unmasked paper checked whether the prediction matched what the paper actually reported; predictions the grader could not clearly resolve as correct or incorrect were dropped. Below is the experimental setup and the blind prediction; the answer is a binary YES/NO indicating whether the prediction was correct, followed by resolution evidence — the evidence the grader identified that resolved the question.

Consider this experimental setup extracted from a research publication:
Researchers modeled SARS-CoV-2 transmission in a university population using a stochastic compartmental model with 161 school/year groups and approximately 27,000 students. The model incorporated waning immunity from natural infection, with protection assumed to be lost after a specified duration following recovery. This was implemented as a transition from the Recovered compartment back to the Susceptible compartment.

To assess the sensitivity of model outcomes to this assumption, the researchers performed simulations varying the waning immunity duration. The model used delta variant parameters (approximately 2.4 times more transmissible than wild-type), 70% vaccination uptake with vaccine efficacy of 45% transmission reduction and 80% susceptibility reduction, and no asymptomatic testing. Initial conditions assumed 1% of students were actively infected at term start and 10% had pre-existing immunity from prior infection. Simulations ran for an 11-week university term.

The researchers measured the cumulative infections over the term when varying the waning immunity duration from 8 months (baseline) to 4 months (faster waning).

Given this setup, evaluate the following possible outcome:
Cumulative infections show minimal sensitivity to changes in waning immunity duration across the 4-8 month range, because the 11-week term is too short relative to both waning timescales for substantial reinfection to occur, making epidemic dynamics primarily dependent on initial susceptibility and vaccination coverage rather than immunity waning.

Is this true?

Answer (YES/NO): YES